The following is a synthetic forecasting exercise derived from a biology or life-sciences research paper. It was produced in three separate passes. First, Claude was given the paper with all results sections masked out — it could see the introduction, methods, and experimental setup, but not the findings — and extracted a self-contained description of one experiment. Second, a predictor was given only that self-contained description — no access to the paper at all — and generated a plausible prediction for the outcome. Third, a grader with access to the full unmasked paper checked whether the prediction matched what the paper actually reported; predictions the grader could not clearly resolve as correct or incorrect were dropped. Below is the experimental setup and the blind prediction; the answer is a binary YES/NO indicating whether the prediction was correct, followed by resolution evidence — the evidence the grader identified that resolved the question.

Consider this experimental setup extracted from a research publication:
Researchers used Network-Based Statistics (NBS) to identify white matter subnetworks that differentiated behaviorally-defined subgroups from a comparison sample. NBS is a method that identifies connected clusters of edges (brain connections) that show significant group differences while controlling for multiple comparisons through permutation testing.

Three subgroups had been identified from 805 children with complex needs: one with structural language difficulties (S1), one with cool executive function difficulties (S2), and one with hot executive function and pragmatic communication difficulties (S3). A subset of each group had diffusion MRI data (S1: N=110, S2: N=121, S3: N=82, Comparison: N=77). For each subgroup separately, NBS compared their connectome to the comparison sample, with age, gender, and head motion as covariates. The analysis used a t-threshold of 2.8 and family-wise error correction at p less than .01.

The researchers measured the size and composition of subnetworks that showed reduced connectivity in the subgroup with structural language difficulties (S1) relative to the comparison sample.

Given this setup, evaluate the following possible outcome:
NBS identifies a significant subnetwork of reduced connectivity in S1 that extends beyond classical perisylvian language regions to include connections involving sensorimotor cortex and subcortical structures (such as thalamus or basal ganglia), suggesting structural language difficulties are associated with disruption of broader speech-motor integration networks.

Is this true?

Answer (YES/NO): NO